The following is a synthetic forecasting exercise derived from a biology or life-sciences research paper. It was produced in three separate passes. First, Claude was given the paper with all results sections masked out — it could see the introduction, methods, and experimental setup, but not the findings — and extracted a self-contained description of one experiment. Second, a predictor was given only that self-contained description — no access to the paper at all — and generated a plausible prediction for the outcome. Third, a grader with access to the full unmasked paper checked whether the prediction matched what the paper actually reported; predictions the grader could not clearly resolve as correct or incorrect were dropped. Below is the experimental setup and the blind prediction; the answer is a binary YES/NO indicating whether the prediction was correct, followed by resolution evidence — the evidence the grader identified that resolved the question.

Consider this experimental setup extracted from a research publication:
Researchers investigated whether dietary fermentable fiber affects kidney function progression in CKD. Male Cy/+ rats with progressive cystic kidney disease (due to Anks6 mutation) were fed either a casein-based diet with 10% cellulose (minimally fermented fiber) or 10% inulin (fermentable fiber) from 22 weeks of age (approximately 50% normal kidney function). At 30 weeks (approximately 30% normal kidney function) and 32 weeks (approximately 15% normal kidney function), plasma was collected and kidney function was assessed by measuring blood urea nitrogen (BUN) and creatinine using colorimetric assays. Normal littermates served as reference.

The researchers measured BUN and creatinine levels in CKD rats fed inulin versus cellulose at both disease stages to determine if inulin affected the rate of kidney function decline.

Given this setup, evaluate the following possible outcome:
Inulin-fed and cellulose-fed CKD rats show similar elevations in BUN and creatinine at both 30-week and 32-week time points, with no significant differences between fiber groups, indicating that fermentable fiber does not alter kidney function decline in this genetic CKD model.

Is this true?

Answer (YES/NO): YES